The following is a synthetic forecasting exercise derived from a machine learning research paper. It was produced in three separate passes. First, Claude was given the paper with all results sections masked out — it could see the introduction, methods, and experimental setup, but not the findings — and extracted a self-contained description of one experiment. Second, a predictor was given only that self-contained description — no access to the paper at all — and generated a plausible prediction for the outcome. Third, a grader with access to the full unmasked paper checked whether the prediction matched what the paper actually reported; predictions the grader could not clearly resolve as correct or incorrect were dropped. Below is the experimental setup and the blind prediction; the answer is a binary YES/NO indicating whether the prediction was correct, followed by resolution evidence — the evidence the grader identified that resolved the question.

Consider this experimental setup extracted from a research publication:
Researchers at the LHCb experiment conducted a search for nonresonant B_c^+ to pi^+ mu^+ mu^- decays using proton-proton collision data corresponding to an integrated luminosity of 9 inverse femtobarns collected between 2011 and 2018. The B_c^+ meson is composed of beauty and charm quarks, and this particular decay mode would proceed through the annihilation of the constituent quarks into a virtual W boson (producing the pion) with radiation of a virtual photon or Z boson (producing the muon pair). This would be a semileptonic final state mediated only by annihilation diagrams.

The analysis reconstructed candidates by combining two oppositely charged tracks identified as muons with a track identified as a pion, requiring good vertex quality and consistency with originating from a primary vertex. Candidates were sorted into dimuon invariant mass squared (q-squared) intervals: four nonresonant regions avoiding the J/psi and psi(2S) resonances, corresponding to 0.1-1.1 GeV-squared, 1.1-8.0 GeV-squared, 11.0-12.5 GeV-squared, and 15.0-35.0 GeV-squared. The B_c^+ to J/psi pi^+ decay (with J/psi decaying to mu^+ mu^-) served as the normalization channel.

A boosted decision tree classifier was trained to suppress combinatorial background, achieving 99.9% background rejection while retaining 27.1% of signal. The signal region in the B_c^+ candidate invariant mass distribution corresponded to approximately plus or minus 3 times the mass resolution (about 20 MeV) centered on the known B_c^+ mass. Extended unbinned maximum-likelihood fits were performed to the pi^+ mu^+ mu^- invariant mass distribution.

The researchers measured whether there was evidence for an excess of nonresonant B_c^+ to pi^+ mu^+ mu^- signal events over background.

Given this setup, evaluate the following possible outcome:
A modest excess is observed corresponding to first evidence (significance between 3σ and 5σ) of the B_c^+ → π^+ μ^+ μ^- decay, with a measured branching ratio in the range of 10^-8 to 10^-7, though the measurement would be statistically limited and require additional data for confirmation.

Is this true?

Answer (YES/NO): NO